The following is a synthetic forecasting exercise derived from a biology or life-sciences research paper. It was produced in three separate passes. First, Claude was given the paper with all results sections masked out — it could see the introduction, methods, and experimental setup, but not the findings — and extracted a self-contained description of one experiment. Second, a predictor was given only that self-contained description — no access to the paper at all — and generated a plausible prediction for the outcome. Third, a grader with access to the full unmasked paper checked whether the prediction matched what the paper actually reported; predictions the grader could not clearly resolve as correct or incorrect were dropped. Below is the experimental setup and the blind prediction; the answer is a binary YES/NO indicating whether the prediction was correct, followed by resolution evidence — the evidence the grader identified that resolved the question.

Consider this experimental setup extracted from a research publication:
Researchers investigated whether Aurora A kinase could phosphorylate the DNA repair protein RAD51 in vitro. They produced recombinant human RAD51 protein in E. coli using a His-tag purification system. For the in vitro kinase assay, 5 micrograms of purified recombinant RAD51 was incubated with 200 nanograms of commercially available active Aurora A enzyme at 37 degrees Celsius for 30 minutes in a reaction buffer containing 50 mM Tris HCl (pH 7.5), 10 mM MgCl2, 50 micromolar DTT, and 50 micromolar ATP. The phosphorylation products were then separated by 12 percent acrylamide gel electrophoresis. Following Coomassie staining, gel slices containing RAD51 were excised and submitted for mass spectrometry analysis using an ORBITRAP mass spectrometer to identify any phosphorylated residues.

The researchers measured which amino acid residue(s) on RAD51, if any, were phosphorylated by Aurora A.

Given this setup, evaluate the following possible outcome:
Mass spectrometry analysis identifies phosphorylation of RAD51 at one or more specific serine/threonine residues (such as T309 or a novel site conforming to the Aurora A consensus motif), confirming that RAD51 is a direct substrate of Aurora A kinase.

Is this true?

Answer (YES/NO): YES